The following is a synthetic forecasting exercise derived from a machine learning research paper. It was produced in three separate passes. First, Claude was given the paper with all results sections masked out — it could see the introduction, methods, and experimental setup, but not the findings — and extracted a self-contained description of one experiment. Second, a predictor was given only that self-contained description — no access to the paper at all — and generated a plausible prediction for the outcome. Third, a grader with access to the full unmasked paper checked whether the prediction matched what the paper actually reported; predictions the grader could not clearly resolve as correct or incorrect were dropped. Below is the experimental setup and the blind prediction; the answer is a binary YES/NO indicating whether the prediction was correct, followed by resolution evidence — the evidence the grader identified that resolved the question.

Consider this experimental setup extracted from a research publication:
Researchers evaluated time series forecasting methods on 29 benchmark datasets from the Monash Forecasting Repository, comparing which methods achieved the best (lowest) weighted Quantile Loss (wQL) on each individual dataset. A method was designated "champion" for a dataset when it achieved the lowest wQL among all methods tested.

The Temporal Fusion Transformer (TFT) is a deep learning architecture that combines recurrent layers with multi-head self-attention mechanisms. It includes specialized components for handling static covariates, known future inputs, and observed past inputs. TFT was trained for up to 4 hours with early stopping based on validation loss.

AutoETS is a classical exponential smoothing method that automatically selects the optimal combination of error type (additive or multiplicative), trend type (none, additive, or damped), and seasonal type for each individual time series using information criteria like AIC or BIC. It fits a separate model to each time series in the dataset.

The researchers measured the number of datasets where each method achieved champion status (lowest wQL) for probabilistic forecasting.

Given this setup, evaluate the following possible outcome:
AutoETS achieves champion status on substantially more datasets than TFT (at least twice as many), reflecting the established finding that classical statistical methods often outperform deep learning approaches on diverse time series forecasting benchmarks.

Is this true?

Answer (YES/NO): NO